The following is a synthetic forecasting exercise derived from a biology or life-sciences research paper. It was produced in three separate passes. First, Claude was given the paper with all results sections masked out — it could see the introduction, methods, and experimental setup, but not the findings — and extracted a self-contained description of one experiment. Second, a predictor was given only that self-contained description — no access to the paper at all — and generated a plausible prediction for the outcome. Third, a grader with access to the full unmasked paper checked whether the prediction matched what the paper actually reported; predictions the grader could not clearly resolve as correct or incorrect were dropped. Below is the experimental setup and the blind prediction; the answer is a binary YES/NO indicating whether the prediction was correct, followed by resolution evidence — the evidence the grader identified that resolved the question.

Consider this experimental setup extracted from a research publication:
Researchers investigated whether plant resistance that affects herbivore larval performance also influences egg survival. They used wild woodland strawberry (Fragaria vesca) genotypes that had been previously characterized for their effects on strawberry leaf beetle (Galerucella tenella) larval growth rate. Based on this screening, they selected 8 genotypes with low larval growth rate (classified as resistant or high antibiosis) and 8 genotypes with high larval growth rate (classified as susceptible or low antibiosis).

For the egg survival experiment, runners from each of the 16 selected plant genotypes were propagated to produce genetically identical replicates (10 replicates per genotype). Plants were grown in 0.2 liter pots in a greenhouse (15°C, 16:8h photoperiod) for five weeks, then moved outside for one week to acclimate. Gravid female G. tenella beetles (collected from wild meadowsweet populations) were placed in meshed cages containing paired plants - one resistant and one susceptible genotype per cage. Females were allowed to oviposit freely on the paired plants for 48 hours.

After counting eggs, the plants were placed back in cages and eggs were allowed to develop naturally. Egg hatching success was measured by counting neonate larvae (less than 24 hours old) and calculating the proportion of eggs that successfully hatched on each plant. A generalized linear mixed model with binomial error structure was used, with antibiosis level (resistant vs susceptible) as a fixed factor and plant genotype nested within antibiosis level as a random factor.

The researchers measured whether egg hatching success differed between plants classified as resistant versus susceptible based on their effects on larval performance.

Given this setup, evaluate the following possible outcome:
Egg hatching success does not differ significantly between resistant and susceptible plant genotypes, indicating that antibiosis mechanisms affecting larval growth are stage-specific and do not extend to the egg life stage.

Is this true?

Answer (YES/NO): YES